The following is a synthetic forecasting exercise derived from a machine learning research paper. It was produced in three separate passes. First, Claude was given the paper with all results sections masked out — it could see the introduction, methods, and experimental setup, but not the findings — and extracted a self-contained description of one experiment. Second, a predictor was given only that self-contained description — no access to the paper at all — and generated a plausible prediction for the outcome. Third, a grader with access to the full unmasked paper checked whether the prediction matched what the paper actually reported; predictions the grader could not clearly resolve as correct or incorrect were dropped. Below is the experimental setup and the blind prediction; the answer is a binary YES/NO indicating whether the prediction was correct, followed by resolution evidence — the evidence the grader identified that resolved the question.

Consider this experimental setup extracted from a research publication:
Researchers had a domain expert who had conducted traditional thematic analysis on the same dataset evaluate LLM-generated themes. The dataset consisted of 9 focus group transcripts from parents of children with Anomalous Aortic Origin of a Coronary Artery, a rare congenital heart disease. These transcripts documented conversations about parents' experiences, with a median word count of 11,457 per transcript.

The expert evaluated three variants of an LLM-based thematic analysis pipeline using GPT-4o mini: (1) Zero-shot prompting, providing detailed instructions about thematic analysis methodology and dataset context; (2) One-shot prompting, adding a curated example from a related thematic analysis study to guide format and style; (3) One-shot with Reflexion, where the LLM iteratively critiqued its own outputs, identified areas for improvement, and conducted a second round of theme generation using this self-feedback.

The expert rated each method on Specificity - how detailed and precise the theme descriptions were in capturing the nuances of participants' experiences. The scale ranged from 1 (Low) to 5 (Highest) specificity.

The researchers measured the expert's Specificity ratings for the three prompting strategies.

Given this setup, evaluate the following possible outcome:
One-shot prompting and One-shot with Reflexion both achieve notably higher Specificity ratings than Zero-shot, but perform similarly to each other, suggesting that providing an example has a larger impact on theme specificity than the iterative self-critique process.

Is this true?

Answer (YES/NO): NO